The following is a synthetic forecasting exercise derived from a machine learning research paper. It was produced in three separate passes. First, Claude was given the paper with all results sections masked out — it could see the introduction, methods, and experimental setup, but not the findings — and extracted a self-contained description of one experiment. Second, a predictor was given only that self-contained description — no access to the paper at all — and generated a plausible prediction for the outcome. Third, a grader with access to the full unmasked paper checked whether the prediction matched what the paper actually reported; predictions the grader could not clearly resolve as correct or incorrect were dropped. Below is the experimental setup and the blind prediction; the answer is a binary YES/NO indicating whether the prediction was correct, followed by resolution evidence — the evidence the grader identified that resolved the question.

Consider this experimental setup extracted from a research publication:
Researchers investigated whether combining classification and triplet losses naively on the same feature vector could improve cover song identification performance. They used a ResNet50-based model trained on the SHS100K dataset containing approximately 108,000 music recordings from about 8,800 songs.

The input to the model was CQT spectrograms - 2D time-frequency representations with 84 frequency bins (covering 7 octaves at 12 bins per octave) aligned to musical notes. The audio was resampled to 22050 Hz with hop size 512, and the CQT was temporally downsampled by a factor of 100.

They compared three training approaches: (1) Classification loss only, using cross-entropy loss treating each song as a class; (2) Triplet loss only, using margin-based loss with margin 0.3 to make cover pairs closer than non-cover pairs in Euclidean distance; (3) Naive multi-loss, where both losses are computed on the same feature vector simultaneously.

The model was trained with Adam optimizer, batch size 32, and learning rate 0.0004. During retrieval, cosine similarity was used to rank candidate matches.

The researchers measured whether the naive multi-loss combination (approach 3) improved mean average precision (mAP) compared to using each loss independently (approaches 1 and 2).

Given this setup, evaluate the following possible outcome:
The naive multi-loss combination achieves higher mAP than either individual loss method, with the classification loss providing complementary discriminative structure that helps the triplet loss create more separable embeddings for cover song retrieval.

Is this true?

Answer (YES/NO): NO